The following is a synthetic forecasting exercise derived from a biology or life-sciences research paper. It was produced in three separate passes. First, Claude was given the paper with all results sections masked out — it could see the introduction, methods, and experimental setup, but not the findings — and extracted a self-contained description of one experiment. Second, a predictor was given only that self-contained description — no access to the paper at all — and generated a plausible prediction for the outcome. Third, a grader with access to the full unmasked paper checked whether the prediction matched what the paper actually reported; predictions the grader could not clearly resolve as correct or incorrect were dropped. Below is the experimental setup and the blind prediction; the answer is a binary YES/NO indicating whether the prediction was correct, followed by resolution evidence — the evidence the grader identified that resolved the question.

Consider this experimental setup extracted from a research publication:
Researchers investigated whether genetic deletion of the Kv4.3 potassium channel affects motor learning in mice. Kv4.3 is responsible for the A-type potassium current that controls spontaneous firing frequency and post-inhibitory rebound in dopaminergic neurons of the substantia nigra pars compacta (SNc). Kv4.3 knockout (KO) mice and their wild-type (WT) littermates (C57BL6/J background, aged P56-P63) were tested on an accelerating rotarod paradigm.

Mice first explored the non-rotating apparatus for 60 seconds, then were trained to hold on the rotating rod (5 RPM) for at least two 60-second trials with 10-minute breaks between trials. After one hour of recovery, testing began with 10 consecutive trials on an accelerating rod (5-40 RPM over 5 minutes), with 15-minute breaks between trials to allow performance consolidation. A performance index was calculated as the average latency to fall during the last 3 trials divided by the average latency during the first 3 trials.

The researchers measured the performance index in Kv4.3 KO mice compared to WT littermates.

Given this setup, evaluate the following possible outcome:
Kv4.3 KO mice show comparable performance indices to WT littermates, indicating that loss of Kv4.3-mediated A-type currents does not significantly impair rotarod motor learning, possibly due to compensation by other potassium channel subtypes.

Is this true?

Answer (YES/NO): NO